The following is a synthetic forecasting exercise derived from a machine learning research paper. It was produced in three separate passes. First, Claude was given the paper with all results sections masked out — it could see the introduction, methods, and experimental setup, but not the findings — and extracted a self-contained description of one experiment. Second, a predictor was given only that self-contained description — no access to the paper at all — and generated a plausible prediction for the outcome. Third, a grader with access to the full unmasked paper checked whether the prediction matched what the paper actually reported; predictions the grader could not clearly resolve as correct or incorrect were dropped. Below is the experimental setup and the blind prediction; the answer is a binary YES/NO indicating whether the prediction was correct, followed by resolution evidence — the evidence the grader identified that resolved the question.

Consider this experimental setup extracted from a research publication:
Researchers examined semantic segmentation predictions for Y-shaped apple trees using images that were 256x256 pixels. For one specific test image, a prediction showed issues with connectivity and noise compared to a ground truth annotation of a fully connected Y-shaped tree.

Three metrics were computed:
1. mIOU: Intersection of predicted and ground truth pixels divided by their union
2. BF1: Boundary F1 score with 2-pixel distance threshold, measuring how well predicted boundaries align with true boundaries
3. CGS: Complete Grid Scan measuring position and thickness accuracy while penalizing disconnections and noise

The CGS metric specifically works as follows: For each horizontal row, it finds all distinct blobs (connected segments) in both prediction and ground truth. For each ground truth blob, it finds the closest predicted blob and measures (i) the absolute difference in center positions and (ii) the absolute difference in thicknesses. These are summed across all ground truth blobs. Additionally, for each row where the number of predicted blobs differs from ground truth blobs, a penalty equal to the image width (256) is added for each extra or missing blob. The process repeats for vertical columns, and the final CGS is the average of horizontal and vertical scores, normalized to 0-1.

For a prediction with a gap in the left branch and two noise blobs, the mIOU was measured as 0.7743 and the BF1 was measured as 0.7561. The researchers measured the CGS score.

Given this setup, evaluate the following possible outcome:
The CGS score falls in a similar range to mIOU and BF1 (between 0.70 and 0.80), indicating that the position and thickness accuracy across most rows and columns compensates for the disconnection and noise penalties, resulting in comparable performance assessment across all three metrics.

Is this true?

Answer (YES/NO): YES